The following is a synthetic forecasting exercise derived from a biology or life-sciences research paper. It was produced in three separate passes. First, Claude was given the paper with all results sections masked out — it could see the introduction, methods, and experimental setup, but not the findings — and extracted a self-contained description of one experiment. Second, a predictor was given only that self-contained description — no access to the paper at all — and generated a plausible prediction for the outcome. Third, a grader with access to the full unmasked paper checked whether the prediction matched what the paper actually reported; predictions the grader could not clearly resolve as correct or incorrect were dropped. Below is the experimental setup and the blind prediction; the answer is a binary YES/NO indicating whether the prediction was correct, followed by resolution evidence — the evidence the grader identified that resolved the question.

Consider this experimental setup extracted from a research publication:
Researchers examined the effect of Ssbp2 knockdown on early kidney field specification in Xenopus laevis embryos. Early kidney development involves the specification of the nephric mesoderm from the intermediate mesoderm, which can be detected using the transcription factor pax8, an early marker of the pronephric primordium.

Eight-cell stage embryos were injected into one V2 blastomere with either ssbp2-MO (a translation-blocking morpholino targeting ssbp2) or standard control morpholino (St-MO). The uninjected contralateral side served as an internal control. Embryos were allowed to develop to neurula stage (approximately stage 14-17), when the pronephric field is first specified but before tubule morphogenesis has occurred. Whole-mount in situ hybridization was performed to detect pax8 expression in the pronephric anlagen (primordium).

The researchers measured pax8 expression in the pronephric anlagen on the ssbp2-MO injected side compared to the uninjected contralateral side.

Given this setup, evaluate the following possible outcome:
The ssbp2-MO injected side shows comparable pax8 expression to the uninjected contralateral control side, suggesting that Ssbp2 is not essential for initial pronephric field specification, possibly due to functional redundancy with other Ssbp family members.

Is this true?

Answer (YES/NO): YES